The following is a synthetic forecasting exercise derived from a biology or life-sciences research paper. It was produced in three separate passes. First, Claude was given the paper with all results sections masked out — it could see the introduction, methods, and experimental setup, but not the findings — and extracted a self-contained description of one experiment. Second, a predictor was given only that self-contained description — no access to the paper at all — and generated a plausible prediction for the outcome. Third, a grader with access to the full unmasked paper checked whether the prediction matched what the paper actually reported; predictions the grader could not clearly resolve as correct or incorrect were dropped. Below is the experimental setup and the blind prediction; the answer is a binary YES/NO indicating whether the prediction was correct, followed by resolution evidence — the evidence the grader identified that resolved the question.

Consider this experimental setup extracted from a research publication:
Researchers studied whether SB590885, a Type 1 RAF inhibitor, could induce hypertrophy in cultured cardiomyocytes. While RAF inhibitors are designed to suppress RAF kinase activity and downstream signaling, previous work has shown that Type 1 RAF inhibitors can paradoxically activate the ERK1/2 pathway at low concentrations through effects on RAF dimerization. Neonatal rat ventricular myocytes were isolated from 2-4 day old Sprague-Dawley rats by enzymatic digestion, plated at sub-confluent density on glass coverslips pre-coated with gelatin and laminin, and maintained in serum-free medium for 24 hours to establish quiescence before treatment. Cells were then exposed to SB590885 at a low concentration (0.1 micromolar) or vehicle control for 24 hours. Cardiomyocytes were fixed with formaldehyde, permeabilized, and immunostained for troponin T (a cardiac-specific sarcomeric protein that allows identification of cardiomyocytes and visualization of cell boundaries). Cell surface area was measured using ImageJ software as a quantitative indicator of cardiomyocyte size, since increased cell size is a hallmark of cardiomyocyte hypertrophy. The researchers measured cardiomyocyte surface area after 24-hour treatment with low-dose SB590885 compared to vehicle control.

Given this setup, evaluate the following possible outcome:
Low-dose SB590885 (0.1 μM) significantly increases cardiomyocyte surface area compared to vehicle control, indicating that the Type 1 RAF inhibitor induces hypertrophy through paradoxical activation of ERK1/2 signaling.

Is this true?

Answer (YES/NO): NO